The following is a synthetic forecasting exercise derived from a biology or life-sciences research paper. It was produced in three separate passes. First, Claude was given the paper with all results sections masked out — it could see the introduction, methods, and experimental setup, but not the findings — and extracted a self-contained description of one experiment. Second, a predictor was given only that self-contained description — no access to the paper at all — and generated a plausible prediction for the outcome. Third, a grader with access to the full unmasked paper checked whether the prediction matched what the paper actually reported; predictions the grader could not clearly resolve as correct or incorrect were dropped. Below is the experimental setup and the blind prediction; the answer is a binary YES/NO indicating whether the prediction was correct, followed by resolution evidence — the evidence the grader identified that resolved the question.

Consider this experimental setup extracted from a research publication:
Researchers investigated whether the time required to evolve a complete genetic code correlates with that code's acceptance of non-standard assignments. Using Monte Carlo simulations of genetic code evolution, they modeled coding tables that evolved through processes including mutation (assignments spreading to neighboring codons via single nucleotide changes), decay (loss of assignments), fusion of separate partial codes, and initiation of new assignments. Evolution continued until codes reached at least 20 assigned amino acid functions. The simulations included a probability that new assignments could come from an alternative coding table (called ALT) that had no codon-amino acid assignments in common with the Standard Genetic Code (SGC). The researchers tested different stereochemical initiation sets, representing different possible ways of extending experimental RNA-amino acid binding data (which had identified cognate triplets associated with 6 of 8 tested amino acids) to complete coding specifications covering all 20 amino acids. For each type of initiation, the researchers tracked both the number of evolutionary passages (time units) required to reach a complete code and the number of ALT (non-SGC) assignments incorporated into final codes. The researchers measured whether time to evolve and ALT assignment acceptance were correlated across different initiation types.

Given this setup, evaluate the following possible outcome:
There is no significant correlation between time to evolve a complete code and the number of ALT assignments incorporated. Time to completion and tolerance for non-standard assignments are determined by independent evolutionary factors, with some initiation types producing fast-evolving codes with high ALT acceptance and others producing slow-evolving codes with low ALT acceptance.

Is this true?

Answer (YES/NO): NO